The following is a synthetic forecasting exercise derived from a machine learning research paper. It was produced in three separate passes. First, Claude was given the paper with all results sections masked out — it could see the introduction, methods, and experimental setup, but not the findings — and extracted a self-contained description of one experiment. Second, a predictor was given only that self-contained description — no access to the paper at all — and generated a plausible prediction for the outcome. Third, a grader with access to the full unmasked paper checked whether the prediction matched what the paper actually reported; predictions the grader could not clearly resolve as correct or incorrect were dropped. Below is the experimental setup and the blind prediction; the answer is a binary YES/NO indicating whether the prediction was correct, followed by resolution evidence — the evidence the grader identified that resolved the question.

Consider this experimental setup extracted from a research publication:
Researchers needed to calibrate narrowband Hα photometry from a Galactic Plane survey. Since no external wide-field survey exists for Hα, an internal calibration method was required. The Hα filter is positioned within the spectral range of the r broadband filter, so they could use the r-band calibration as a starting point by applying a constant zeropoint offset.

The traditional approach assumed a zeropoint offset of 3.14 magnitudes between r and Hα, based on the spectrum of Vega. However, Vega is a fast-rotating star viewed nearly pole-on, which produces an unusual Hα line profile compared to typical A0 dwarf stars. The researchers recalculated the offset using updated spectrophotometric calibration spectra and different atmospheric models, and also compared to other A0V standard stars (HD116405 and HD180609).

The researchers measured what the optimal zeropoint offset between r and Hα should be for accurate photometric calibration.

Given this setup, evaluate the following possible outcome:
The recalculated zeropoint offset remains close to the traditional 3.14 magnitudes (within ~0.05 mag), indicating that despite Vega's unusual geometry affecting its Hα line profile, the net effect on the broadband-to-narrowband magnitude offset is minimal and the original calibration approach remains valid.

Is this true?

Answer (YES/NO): NO